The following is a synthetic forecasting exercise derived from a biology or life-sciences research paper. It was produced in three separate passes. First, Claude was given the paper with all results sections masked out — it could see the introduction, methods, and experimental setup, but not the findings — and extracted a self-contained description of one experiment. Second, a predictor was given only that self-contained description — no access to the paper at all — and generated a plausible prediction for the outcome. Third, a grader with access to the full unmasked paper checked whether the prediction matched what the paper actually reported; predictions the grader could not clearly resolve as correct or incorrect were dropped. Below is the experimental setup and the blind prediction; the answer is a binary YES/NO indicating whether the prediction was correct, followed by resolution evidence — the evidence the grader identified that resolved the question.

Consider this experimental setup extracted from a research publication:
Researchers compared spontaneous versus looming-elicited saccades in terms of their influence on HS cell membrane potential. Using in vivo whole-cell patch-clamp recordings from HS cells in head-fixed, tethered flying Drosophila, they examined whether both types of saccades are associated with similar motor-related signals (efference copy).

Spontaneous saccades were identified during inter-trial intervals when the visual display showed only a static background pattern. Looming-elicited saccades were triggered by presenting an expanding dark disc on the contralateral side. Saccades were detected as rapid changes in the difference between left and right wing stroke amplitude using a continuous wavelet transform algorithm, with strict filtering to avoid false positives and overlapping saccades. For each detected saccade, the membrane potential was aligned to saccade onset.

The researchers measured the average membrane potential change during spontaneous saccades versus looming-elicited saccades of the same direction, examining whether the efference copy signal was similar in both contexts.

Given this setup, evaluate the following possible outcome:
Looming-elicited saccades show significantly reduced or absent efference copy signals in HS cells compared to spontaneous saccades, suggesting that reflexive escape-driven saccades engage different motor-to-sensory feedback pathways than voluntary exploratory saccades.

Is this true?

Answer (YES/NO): NO